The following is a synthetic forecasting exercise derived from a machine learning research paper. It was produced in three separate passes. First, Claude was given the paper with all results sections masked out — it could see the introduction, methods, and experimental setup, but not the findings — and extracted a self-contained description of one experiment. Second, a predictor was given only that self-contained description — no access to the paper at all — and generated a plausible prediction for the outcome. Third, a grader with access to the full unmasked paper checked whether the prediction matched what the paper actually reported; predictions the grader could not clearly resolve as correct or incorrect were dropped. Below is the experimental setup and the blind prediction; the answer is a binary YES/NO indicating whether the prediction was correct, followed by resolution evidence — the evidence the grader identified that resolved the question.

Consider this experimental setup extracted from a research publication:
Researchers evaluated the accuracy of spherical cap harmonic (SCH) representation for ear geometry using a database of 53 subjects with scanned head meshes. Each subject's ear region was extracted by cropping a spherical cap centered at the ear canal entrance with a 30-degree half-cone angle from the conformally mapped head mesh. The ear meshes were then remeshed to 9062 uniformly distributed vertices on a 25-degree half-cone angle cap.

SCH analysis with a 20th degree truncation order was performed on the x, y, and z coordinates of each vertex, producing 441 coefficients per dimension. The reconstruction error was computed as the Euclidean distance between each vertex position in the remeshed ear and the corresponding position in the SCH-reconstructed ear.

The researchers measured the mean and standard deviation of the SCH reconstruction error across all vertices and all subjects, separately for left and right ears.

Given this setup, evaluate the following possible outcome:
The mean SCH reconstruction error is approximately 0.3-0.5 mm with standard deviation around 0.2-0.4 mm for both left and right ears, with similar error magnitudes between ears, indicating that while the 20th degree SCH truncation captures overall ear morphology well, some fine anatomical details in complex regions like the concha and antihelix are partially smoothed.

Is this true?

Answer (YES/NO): NO